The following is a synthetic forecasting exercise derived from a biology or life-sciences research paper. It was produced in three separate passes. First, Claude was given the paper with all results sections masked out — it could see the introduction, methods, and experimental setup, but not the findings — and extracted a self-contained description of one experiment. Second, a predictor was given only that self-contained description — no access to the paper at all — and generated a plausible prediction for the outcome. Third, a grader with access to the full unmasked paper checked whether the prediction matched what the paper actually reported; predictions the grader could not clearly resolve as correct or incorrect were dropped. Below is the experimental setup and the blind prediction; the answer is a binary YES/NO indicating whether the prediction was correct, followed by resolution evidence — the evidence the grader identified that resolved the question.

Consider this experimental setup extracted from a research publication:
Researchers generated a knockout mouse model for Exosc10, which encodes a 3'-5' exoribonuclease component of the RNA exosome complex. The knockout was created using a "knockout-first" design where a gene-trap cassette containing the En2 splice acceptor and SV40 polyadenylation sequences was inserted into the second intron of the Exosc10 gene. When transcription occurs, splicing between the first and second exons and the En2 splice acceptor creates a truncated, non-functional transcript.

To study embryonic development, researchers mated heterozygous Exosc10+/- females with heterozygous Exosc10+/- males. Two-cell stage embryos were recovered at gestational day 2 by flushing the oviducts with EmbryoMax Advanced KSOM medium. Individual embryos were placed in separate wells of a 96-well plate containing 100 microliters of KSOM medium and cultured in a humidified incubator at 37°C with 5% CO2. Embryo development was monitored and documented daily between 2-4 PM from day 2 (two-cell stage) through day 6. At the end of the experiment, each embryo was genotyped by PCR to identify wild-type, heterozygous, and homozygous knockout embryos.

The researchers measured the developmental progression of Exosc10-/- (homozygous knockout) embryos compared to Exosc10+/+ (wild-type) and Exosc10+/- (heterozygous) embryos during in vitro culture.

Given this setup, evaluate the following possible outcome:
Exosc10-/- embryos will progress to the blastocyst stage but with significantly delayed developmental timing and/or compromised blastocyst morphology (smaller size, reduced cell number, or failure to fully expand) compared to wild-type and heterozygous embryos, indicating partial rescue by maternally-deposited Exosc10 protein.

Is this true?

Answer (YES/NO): NO